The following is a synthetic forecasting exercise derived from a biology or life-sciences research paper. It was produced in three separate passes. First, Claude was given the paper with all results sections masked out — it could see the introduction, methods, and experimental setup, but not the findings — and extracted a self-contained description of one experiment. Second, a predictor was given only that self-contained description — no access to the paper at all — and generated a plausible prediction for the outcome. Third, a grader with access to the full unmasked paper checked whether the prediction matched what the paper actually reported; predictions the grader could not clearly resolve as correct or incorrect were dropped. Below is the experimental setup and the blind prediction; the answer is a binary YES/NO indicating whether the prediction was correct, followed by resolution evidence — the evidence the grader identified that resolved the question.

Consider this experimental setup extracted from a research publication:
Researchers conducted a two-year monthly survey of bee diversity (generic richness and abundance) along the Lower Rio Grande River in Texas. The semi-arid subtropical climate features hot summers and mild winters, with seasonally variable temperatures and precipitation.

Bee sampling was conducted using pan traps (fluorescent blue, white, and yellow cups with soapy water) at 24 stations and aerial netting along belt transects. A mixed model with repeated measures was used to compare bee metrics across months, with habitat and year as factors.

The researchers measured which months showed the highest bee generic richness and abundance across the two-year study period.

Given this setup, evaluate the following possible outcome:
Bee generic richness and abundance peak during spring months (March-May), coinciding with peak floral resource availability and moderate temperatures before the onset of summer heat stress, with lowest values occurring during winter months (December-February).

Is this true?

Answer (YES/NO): NO